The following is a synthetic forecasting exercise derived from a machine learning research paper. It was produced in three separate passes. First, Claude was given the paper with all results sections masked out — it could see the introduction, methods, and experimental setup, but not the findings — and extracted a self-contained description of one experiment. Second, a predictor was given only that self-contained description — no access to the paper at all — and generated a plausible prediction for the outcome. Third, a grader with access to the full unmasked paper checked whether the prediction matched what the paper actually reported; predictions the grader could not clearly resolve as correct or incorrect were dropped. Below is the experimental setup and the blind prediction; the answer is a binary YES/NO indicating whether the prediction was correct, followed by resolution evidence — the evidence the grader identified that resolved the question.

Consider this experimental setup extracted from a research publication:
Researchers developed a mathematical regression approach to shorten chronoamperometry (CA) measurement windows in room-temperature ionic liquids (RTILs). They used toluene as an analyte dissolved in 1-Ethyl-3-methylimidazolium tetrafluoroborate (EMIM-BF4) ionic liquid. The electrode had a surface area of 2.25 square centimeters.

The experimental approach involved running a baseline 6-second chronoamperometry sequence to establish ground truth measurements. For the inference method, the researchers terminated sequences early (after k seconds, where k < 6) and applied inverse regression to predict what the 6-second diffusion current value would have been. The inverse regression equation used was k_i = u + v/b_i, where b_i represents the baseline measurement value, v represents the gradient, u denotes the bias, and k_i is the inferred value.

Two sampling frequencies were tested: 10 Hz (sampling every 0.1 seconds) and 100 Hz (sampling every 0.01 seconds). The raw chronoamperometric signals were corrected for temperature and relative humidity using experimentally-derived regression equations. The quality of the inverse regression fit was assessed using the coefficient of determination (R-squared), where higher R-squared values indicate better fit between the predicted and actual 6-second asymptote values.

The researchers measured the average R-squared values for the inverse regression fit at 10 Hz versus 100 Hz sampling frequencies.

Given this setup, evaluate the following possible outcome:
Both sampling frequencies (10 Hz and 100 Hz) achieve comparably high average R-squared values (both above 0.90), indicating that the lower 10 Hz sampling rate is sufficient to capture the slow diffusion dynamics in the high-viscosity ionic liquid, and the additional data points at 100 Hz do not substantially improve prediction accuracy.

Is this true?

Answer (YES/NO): NO